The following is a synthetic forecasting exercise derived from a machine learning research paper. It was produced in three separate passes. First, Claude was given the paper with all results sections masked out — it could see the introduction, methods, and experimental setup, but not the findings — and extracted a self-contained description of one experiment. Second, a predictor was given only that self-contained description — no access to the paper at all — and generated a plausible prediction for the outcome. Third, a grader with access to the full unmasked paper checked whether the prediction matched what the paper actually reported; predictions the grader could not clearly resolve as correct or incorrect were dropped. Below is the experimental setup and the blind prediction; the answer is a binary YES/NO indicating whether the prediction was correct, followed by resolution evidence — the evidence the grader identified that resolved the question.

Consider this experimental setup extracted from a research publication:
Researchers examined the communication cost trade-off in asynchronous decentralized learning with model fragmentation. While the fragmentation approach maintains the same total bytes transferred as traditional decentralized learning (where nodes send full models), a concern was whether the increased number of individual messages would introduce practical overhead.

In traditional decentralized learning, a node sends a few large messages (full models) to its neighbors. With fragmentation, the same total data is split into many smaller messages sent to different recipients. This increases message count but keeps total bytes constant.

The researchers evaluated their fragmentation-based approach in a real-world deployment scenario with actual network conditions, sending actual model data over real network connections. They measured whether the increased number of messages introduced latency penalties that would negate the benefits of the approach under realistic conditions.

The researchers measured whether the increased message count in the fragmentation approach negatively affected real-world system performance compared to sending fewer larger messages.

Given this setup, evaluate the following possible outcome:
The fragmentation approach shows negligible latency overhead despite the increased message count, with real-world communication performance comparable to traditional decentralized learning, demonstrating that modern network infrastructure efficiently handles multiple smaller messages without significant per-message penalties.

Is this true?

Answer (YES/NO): NO